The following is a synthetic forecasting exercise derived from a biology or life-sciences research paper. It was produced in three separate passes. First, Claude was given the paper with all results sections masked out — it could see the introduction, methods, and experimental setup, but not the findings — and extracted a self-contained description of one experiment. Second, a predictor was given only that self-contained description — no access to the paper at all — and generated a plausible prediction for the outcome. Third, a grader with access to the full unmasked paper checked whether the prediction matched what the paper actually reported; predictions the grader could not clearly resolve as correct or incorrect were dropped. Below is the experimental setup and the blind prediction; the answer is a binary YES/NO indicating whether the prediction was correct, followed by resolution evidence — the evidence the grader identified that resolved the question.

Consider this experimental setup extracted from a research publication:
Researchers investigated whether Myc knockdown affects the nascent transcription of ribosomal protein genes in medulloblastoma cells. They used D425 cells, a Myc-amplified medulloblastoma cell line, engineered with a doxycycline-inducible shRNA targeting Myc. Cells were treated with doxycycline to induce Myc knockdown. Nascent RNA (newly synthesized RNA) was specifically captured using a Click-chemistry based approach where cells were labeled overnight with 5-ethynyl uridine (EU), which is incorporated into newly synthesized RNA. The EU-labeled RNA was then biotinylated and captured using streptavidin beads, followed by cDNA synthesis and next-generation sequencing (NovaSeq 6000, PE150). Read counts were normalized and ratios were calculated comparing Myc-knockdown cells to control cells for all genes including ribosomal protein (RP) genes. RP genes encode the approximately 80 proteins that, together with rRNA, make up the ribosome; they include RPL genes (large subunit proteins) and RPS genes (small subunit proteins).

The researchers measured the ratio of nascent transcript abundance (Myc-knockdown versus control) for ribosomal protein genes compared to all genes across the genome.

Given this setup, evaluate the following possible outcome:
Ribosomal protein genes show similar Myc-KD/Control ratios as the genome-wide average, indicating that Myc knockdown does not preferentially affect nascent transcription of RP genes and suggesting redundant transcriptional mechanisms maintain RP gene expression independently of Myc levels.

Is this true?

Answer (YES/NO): NO